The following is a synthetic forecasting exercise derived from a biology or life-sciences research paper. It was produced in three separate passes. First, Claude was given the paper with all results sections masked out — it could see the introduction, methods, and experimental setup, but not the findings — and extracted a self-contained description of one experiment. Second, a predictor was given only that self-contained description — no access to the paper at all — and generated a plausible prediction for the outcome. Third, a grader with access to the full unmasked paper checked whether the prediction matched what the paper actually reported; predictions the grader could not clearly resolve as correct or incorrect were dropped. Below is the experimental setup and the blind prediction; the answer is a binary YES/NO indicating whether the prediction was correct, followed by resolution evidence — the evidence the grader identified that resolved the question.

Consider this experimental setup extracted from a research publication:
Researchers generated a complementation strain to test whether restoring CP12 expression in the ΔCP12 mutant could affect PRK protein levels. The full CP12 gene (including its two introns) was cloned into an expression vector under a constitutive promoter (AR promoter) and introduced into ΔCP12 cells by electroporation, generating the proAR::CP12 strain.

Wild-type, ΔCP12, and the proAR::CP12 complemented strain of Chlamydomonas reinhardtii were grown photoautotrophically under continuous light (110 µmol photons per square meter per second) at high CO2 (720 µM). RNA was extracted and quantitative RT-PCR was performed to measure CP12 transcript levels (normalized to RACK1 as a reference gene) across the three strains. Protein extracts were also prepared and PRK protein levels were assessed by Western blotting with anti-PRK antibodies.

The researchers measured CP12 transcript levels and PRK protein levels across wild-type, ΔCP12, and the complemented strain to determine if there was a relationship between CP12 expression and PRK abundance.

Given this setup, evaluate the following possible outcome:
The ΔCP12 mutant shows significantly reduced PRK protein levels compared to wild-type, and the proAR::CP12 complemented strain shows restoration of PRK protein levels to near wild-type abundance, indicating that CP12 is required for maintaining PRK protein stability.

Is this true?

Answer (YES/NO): NO